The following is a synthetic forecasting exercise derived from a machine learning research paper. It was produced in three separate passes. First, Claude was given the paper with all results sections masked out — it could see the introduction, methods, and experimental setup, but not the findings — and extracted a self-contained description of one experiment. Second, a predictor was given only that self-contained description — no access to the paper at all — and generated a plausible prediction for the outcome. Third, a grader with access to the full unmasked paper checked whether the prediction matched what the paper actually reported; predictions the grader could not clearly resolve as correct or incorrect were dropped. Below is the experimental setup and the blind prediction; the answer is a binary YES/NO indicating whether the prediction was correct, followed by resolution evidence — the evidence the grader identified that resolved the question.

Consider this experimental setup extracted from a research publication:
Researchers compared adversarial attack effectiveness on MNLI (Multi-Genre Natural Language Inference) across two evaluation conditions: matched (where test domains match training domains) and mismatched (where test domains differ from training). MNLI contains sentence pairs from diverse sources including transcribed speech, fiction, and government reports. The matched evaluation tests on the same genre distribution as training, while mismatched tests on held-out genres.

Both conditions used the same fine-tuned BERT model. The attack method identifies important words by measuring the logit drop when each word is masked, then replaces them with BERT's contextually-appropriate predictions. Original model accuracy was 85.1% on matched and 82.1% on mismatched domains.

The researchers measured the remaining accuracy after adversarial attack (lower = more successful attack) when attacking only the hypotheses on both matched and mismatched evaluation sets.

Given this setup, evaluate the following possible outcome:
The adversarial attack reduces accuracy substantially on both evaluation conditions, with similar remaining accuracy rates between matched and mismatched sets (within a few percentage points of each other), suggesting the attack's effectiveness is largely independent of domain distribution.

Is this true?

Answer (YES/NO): YES